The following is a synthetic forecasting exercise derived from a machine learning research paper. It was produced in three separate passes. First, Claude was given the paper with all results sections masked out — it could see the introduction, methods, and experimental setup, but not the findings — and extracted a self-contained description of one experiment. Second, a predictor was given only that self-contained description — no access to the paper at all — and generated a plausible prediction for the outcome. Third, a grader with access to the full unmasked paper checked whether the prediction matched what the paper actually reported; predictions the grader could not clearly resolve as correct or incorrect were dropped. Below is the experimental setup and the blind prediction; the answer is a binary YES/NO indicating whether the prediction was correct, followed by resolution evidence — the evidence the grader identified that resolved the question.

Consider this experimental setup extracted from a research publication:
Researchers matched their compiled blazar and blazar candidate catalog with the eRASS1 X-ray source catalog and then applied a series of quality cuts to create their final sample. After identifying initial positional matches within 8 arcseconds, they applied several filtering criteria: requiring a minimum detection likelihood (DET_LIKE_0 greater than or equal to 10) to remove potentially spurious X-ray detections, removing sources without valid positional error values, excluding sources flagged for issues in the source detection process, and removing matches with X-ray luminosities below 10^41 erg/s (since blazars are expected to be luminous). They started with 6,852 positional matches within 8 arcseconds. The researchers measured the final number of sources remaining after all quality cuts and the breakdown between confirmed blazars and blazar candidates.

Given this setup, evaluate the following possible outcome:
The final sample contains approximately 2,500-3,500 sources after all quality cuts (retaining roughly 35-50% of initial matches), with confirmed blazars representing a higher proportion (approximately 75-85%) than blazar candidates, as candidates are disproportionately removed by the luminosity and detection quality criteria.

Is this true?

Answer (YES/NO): NO